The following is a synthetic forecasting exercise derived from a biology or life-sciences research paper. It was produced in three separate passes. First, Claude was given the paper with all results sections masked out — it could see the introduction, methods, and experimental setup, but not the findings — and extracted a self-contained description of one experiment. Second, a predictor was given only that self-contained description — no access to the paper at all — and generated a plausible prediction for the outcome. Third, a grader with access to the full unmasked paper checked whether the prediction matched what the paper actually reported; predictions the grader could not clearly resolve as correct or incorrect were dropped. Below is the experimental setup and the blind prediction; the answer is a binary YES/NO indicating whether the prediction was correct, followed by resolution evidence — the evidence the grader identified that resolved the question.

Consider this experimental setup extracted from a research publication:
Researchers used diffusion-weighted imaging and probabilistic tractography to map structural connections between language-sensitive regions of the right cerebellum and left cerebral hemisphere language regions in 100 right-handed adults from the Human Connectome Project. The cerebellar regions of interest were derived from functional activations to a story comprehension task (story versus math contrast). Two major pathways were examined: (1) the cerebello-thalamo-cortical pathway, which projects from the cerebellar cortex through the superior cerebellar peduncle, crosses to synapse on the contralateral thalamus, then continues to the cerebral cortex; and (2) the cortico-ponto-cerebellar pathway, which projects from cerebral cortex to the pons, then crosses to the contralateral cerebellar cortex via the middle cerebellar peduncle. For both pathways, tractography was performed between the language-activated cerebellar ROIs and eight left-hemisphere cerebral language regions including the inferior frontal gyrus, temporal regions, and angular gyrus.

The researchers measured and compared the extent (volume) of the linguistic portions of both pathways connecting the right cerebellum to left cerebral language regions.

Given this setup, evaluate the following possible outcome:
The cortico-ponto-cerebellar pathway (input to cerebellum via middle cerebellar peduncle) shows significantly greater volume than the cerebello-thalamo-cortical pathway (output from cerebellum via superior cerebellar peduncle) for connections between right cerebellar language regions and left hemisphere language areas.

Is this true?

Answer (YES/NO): NO